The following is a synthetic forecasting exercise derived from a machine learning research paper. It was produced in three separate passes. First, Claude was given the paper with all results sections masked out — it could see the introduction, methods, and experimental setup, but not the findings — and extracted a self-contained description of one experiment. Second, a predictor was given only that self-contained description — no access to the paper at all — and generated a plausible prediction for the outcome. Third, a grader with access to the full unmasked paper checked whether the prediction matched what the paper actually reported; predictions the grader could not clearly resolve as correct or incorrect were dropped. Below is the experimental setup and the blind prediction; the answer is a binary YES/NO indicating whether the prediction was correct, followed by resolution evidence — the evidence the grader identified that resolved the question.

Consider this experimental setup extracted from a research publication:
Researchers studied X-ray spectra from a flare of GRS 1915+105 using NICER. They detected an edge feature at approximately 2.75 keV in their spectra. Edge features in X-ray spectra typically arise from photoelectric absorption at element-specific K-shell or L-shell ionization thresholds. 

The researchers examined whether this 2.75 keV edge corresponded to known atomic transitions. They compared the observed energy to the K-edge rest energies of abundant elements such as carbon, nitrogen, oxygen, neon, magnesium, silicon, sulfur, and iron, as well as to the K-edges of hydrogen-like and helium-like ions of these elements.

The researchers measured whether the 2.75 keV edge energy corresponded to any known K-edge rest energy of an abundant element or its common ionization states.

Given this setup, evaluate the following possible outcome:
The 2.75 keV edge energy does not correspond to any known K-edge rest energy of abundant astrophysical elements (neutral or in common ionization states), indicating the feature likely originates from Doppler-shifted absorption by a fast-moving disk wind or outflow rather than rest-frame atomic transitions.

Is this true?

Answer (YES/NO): NO